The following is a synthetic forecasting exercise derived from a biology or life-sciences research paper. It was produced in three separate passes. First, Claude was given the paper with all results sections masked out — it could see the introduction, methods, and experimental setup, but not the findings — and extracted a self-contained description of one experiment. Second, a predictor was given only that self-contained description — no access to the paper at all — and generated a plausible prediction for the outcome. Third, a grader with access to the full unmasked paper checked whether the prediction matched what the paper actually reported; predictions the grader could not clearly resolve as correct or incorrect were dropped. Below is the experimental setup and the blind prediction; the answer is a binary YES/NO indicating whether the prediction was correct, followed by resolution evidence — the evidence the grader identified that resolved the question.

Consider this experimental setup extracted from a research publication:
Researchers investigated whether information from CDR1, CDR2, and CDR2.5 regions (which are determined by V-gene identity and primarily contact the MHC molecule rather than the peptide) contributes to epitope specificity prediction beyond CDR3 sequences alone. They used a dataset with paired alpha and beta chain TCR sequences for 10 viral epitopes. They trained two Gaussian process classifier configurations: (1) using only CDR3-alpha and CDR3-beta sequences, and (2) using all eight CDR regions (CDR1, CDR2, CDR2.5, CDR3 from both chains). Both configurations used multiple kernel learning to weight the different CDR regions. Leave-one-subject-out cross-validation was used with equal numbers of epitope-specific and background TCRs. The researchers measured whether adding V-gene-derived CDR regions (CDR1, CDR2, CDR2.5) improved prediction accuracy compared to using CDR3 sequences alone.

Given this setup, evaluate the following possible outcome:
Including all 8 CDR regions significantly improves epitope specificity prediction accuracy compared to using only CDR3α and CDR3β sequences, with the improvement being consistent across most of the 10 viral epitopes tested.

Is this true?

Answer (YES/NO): YES